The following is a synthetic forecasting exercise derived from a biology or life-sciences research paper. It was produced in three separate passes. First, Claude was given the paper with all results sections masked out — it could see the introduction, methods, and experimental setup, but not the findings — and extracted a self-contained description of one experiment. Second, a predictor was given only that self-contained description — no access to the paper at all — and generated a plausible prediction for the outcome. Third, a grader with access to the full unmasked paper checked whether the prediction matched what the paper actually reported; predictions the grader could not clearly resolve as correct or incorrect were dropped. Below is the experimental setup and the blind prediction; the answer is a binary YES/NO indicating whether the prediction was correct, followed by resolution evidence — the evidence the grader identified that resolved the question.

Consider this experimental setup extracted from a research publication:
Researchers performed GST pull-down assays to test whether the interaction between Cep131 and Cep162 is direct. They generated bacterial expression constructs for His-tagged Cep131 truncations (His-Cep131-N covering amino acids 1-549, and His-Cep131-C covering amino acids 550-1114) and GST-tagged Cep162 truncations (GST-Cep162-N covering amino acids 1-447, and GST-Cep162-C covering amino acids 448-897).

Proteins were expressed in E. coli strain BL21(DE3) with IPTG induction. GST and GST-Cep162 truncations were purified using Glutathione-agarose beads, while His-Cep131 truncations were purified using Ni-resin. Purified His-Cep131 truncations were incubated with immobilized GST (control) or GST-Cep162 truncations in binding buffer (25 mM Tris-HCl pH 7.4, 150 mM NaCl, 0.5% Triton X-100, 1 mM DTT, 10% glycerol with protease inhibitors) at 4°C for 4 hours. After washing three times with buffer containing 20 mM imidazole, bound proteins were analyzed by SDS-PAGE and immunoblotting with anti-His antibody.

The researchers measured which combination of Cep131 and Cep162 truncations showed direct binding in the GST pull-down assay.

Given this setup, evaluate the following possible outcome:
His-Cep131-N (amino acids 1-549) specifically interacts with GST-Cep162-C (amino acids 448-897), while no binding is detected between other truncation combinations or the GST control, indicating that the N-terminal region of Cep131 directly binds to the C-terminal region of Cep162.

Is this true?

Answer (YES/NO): NO